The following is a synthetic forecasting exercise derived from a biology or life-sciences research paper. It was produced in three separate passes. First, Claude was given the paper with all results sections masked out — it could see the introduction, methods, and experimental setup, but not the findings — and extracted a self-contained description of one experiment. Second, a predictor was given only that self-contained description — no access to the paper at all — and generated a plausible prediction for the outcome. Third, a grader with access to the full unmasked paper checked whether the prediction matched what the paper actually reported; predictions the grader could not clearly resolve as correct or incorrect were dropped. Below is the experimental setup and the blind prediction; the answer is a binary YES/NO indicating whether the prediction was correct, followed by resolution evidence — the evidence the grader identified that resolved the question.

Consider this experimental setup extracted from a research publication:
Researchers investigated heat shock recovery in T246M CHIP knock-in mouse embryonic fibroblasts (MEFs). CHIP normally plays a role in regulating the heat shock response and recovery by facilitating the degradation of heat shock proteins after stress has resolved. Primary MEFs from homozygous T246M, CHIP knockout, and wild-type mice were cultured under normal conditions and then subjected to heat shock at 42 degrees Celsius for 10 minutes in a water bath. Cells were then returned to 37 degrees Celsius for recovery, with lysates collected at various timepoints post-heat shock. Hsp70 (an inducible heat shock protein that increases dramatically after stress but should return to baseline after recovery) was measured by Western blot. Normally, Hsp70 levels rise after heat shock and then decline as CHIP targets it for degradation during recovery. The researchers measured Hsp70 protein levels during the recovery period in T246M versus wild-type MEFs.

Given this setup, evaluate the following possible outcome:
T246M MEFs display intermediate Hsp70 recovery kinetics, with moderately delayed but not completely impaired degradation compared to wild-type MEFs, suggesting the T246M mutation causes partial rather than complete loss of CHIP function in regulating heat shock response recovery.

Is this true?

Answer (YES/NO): NO